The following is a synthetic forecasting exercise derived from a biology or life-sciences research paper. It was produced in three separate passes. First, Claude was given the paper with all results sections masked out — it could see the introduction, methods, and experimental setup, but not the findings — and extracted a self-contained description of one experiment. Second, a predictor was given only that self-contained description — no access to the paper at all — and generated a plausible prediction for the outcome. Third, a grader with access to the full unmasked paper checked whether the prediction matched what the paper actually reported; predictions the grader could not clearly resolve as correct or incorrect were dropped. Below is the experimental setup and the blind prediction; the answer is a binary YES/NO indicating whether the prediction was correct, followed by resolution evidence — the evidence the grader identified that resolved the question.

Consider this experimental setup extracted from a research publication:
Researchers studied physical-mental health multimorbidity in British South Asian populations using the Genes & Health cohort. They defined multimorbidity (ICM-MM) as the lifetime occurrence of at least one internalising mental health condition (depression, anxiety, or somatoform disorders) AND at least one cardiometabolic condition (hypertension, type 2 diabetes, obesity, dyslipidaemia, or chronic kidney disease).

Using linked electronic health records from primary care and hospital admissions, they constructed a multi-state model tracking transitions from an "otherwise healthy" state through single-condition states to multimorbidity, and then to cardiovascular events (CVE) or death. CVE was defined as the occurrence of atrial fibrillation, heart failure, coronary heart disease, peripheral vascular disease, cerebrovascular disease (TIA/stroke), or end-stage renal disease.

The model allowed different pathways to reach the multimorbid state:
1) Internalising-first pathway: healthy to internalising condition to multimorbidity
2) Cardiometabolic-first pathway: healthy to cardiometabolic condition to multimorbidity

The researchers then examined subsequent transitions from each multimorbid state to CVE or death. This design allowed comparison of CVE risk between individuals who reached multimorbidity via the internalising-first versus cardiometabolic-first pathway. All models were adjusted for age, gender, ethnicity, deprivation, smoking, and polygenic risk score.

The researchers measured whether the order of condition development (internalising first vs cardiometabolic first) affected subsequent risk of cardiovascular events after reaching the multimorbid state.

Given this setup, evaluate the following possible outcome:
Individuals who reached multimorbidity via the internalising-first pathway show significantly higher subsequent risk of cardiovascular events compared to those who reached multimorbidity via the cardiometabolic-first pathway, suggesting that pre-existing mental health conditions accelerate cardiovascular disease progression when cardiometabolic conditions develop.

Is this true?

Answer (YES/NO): NO